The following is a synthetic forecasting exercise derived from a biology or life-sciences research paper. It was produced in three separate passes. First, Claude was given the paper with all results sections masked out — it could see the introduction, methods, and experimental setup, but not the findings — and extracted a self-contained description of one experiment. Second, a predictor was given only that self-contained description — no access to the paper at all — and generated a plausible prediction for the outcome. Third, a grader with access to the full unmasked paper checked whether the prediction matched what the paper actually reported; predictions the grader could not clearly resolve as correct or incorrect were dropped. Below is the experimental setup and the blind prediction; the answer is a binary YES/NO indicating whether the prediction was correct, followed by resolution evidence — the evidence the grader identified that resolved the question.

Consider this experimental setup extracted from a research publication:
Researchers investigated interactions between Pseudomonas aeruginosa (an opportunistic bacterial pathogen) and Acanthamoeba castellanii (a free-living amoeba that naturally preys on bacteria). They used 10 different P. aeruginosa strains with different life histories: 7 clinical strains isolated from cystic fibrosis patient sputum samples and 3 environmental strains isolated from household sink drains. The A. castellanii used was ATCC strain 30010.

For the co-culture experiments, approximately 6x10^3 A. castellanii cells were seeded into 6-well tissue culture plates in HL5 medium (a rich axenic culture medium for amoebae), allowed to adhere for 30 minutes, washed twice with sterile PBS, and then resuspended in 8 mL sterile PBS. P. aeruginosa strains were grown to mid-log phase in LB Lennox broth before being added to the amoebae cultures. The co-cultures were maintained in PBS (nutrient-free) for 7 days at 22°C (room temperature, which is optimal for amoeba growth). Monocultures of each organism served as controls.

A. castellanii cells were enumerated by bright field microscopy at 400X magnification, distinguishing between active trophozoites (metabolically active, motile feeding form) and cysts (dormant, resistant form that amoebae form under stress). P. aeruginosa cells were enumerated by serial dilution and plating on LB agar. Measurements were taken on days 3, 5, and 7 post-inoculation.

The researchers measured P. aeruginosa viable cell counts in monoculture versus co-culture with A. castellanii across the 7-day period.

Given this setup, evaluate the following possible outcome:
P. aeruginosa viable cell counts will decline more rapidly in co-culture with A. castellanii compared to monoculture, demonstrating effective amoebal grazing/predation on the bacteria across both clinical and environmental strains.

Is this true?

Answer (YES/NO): NO